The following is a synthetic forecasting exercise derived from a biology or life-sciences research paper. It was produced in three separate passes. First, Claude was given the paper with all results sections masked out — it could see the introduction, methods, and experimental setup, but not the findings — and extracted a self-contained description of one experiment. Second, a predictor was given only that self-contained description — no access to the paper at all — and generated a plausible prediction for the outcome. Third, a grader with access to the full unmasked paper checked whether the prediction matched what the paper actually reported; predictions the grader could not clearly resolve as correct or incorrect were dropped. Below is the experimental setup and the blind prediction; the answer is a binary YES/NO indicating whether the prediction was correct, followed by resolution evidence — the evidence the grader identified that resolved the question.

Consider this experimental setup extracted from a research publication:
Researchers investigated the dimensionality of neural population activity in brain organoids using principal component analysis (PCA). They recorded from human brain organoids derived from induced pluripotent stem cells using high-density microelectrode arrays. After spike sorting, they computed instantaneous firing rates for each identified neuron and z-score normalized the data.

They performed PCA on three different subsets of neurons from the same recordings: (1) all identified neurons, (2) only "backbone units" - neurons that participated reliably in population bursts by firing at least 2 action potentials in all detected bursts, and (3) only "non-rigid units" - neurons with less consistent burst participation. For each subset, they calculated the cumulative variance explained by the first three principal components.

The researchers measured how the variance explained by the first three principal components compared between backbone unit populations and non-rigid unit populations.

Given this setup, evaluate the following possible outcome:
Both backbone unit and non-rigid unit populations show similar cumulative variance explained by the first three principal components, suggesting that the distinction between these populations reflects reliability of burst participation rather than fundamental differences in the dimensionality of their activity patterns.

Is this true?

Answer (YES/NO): NO